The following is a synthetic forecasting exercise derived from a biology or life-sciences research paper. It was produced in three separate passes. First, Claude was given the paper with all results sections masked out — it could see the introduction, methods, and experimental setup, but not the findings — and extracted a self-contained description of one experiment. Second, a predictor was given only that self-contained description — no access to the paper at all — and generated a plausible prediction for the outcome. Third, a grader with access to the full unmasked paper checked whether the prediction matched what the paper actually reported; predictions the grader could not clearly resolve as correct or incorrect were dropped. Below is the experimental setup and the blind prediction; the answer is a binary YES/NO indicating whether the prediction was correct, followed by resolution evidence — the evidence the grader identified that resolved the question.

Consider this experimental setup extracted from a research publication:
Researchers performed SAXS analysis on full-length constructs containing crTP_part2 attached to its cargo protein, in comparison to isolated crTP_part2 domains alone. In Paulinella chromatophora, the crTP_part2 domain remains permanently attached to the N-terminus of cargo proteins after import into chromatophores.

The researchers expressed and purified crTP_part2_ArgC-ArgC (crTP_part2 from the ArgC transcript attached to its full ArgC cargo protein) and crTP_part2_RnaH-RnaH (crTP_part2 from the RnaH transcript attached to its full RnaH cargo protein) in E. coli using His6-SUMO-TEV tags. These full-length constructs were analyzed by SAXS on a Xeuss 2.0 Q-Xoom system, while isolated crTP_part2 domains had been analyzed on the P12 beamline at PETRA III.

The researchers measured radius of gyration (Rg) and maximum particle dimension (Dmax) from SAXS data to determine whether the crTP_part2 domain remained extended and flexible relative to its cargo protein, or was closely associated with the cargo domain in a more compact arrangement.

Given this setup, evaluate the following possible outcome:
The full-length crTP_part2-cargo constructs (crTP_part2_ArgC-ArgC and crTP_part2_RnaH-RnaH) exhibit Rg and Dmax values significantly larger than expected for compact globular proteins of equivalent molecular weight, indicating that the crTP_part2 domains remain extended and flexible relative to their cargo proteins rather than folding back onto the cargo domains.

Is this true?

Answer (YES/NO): NO